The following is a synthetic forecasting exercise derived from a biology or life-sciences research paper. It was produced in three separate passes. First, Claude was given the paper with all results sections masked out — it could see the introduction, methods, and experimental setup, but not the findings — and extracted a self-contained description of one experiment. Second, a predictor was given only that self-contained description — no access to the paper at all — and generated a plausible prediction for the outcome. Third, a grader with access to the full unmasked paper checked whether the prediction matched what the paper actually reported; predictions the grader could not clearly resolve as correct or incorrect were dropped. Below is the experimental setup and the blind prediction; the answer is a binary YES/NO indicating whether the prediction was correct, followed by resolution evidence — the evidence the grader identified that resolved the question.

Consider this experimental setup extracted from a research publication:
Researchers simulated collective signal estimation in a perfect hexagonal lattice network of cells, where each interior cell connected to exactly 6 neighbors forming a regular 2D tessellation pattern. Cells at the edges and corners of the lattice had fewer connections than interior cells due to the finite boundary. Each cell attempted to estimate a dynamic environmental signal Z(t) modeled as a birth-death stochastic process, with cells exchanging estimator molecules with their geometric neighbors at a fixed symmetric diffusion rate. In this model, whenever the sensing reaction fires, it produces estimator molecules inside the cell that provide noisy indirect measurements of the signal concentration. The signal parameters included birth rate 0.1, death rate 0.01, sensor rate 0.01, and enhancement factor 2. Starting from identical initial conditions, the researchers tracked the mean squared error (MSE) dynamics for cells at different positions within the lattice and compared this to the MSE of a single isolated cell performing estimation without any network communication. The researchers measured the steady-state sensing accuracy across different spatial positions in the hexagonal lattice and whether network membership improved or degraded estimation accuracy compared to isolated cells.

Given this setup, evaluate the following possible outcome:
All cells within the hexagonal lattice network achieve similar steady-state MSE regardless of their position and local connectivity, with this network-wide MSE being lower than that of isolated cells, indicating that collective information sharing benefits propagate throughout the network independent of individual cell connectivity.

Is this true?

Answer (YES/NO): NO